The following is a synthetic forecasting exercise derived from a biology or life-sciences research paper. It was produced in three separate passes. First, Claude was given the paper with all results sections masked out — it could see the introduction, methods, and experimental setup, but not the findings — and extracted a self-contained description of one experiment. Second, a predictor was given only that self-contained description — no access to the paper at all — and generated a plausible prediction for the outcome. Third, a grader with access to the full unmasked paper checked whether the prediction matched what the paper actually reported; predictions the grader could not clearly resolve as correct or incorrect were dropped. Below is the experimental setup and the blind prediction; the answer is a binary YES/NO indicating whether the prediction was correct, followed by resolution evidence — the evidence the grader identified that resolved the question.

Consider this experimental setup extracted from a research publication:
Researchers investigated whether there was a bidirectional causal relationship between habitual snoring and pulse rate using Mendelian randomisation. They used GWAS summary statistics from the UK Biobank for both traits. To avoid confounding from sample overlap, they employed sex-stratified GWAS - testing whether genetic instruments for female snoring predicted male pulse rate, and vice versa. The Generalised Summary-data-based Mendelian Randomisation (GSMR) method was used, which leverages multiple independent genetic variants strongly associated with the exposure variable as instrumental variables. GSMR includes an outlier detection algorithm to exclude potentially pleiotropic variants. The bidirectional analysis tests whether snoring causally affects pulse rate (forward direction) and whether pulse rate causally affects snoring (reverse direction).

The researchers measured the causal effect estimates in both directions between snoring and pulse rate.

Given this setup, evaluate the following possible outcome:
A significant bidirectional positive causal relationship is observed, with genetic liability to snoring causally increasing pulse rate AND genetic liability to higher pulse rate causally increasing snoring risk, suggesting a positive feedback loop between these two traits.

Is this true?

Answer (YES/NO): NO